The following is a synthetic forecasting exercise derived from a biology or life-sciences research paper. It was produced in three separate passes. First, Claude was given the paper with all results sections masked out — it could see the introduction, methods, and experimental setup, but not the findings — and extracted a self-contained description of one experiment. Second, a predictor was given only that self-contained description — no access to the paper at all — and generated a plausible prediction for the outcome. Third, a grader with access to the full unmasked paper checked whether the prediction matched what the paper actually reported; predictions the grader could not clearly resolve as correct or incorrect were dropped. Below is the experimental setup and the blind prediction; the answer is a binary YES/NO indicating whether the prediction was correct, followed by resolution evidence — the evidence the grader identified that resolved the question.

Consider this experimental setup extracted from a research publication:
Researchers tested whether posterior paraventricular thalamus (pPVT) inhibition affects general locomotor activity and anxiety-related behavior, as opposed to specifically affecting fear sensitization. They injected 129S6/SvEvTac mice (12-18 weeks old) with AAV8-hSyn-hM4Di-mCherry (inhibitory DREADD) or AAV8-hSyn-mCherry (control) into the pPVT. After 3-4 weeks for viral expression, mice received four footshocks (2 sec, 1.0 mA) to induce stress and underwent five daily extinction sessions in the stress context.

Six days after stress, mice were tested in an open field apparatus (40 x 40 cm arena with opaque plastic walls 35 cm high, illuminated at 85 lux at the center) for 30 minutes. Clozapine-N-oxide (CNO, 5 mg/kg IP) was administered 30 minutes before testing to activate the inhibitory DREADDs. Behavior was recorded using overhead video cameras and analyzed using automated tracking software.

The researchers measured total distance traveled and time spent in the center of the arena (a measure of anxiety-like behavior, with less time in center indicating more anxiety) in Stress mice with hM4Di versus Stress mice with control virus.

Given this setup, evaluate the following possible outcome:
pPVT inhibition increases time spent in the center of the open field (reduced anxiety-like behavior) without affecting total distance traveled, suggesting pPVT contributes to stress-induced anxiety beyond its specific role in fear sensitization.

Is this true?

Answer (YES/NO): NO